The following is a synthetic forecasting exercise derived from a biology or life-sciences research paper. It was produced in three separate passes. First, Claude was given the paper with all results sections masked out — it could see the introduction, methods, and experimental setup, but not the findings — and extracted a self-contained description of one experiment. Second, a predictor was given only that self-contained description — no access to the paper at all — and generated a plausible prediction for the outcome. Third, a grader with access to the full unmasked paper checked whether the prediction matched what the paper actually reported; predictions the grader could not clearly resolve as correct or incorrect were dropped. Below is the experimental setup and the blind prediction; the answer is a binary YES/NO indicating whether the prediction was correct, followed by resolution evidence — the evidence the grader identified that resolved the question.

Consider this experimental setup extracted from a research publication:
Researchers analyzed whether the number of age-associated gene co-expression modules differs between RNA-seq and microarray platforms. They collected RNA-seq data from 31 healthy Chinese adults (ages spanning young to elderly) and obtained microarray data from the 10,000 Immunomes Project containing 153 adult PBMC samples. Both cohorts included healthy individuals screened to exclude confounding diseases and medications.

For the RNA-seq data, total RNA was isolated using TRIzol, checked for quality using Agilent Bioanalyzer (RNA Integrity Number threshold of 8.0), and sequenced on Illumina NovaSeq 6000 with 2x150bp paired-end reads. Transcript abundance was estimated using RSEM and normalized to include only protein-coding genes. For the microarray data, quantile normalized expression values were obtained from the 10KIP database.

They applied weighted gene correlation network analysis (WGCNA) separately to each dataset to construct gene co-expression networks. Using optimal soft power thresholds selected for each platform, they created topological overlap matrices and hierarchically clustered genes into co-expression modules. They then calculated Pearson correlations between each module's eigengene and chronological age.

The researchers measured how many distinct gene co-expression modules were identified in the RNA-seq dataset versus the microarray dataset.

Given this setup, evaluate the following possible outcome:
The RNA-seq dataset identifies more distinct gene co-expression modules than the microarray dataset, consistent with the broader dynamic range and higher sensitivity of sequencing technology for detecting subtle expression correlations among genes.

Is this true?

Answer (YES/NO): YES